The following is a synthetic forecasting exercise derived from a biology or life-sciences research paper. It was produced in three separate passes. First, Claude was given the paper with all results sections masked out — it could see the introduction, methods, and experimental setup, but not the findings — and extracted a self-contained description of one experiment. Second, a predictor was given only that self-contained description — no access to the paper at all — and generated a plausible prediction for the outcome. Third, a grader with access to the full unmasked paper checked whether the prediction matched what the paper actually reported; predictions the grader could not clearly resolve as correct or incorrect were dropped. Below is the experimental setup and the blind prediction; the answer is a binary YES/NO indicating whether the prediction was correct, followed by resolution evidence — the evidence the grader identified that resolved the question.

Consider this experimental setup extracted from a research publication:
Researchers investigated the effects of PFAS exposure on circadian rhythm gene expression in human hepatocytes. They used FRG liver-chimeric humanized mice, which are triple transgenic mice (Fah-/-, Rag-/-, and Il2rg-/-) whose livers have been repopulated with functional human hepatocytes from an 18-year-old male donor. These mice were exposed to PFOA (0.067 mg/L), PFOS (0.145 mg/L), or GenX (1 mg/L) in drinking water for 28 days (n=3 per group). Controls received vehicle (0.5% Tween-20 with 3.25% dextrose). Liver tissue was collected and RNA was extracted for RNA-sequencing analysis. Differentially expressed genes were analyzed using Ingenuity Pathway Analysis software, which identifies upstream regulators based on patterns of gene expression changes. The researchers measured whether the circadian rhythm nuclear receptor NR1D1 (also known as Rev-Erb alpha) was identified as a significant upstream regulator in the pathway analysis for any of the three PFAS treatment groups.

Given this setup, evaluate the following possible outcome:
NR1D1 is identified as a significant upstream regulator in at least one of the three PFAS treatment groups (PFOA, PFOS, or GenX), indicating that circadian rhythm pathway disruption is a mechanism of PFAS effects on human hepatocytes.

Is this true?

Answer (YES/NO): YES